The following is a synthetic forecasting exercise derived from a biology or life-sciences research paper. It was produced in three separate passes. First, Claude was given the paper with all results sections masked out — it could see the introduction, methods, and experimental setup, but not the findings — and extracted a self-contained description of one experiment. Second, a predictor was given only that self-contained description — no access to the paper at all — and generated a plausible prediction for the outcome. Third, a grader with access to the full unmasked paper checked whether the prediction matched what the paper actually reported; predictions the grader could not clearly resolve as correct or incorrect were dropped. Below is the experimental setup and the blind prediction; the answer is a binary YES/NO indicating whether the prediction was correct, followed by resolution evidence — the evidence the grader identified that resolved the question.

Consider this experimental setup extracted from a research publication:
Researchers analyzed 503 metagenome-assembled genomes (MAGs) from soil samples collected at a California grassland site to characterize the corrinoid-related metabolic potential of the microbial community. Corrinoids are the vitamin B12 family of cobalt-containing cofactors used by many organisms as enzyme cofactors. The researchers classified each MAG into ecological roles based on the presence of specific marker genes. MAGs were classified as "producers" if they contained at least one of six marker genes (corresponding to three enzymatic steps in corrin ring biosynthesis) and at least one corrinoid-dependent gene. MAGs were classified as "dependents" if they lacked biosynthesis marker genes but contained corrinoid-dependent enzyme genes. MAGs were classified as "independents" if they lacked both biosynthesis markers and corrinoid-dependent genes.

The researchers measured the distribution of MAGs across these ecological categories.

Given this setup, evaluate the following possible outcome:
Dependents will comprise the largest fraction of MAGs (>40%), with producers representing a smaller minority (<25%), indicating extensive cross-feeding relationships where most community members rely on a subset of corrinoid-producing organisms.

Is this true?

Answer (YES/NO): YES